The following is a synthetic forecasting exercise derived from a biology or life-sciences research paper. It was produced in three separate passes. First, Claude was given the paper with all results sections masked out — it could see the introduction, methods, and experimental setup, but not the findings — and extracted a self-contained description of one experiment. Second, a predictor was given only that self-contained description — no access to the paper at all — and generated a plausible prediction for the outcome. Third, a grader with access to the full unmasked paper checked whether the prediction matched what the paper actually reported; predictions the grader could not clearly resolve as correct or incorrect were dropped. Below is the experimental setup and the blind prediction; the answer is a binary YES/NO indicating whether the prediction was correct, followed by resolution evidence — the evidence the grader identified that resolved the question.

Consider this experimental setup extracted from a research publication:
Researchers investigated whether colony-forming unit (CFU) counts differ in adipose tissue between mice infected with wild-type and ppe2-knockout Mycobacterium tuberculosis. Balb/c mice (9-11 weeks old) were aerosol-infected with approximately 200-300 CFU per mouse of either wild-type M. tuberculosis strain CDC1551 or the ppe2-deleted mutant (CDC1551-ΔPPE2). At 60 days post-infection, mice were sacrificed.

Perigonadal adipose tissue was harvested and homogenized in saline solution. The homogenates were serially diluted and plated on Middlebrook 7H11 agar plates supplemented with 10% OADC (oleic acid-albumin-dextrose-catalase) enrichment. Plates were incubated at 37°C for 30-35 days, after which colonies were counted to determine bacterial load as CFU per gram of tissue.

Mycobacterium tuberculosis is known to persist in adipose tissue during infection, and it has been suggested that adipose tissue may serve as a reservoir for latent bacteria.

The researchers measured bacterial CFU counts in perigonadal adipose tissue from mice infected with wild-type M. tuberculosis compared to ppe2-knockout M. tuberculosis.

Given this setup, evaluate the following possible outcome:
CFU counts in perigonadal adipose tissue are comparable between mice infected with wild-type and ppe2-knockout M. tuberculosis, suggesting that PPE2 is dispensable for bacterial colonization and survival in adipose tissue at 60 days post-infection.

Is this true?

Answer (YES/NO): NO